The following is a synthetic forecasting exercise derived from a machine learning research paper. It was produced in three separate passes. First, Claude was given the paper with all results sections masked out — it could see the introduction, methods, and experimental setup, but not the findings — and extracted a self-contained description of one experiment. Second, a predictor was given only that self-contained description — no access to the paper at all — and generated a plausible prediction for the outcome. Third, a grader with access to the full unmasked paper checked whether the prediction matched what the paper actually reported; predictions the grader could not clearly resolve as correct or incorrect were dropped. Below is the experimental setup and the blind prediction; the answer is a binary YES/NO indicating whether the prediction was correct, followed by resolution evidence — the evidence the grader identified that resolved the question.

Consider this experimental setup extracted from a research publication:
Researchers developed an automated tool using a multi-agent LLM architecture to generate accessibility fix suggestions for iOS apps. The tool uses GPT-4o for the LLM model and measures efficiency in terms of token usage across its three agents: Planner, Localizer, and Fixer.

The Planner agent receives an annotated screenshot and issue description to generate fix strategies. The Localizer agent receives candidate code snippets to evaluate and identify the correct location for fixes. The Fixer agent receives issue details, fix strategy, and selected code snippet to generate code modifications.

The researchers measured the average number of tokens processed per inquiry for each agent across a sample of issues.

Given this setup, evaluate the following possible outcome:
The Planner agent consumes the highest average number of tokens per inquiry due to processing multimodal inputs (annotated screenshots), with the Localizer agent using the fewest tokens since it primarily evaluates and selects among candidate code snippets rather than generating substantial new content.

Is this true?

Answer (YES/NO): NO